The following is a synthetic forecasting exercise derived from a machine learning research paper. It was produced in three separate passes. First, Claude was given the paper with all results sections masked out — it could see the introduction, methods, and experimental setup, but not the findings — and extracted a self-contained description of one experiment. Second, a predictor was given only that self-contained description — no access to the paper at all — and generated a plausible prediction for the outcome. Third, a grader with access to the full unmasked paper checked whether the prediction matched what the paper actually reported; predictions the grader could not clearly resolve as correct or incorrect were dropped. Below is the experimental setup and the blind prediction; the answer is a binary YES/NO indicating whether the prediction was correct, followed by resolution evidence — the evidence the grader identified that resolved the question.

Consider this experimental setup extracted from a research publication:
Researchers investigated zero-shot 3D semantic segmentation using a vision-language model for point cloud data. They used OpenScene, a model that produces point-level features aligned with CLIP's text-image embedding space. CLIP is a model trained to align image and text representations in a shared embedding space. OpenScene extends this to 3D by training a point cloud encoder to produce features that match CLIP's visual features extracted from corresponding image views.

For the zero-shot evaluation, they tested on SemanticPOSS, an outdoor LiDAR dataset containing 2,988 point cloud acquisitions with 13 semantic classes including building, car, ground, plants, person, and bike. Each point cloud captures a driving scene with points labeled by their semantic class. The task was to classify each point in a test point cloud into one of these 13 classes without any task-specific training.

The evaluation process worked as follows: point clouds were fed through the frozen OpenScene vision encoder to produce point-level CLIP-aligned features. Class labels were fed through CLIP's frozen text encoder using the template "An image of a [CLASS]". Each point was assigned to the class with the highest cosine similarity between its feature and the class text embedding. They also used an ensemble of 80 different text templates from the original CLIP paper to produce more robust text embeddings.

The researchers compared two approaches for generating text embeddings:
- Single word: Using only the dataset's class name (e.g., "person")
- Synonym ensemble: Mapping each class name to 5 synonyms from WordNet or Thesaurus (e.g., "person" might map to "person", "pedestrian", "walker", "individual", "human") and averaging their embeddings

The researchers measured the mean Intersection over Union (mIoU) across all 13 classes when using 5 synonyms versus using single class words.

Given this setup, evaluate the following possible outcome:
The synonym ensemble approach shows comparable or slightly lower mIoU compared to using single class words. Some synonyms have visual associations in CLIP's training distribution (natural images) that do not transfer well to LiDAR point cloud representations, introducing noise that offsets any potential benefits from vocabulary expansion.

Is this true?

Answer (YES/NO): NO